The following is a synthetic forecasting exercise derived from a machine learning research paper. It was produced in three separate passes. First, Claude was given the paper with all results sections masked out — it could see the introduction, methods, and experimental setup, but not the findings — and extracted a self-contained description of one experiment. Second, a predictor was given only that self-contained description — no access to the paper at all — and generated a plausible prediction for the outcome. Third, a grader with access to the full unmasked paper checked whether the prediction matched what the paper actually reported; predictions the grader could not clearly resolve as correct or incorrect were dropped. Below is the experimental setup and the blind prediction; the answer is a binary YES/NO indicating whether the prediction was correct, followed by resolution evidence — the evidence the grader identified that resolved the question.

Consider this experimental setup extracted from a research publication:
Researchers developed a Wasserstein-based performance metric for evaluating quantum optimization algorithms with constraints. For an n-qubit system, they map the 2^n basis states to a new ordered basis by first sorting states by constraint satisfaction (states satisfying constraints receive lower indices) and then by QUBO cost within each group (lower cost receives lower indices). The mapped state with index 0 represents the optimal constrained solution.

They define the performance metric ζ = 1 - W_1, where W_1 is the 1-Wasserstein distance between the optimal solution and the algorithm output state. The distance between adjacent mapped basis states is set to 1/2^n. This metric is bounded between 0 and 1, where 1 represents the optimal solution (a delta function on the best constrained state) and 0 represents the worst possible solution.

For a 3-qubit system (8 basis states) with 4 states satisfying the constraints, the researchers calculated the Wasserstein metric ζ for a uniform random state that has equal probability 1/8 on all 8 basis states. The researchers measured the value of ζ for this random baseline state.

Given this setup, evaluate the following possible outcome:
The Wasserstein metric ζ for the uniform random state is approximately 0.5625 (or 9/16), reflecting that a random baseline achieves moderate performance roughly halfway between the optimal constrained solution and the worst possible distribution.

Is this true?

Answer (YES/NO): NO